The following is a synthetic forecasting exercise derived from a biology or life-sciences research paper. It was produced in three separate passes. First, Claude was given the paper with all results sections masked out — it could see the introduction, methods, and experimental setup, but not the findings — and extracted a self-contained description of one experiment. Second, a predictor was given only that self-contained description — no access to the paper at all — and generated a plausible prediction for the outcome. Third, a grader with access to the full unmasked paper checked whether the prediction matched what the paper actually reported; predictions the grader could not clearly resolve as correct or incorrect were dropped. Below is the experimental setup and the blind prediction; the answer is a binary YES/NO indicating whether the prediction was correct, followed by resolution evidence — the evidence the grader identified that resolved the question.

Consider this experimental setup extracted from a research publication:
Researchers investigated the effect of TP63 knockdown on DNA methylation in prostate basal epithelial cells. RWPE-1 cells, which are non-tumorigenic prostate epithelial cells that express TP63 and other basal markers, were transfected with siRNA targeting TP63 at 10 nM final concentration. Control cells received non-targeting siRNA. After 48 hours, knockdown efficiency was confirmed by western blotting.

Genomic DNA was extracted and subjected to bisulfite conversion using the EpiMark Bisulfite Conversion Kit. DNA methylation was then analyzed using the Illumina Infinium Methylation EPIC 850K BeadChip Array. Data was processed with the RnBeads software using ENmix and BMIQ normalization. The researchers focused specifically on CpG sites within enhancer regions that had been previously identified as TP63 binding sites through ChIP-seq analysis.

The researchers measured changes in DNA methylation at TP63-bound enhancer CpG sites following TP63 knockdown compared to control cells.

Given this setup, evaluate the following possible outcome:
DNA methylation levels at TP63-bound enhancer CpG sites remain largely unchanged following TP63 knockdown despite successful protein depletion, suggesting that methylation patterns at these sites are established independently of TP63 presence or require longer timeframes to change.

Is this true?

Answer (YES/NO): NO